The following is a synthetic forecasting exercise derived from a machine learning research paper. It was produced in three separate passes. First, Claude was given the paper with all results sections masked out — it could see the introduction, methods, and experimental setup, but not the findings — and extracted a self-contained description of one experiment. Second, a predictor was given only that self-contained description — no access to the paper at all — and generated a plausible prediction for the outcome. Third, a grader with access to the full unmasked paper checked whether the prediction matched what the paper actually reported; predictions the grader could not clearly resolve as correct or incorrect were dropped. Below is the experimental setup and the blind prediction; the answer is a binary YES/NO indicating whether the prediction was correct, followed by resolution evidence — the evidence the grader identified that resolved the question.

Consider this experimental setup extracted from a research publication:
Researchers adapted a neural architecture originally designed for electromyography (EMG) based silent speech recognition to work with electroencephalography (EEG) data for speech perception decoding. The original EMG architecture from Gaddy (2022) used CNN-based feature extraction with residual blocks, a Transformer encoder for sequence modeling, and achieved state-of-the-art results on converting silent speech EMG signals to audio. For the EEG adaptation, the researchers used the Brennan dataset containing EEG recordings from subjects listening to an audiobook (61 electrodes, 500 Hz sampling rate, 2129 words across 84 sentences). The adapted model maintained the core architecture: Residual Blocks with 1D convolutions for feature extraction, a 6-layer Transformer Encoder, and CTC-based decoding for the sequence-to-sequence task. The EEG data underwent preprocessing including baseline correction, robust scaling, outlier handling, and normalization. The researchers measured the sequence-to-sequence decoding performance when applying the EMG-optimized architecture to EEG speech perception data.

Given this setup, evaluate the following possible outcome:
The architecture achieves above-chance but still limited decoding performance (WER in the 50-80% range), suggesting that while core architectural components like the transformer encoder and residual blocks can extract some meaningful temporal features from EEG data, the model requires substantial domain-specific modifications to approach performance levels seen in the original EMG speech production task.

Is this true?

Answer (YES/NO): NO